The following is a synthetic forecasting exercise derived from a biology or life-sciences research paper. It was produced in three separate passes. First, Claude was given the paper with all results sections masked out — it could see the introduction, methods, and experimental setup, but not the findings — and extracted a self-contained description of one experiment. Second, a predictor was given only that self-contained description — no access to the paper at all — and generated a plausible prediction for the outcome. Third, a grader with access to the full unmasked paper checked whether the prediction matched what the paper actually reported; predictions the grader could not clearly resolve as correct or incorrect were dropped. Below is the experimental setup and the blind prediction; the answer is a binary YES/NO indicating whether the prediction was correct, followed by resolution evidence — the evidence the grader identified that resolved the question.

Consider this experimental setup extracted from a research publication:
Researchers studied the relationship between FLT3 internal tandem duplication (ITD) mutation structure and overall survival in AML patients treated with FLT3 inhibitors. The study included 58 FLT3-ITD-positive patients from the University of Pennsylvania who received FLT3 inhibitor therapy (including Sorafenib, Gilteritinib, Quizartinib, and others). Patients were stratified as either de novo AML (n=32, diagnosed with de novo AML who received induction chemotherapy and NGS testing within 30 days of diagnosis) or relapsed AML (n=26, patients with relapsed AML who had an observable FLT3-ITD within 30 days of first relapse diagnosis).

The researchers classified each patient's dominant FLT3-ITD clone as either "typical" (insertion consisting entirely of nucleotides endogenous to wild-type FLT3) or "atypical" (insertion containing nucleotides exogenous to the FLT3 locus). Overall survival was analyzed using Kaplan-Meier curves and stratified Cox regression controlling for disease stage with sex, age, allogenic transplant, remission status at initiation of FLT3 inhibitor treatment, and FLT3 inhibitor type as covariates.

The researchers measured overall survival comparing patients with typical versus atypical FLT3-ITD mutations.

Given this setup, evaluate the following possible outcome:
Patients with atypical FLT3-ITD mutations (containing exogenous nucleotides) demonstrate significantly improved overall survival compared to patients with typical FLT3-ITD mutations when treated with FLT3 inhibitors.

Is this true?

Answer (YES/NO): NO